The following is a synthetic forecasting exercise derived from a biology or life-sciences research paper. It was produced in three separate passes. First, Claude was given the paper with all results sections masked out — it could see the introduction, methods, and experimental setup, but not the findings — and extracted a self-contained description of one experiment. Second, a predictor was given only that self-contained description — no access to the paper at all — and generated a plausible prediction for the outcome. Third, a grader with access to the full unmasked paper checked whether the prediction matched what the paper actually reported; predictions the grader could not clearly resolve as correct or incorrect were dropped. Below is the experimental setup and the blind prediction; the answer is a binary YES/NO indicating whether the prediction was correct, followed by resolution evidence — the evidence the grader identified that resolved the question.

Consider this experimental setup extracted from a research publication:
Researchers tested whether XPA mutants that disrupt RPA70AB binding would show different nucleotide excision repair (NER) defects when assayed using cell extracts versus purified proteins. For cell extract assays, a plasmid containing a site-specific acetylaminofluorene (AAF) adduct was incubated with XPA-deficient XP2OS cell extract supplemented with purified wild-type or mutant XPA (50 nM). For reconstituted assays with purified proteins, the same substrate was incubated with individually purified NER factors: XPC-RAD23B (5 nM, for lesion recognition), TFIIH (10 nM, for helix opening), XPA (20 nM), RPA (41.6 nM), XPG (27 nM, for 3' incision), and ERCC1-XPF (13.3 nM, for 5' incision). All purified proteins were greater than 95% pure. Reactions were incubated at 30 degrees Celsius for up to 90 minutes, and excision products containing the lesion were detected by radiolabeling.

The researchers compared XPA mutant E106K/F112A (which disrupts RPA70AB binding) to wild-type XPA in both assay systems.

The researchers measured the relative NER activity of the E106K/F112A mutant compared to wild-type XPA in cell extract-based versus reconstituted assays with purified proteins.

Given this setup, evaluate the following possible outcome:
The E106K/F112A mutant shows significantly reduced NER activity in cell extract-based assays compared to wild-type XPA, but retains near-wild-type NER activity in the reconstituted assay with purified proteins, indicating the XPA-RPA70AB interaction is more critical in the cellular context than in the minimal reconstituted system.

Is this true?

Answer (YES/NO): NO